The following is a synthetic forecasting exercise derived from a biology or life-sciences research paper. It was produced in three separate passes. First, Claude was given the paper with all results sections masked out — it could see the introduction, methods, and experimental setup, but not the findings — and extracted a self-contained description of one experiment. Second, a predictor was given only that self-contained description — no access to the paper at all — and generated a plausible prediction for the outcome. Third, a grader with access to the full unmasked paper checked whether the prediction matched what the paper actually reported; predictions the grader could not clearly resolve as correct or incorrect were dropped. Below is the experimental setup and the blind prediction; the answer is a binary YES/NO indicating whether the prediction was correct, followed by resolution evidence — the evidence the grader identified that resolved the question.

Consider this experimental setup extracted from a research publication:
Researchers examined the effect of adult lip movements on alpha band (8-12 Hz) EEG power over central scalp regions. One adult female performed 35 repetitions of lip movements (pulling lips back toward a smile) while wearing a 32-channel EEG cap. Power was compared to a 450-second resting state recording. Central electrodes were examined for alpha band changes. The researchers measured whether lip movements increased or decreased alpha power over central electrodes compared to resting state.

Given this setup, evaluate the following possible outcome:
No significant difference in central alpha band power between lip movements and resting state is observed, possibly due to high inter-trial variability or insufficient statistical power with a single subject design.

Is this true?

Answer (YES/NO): NO